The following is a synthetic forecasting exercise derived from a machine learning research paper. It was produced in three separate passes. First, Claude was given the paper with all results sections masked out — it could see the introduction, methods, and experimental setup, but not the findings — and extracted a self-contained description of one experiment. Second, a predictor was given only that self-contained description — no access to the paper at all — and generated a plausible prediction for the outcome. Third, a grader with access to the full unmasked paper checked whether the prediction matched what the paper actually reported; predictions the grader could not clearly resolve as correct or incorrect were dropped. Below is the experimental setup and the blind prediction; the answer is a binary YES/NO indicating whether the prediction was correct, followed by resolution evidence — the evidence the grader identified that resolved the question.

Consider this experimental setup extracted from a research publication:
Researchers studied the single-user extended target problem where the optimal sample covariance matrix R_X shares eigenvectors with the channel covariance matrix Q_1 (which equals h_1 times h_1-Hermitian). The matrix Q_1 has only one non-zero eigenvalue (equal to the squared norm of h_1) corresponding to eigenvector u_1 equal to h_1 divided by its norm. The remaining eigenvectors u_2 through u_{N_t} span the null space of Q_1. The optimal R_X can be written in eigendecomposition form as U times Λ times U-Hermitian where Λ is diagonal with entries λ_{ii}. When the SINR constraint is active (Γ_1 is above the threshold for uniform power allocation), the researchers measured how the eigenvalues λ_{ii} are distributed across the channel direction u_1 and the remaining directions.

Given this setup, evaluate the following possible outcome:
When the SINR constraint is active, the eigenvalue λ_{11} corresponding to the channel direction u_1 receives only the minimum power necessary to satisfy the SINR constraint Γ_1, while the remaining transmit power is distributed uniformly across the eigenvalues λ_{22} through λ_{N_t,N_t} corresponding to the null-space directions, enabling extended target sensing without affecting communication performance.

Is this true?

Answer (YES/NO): YES